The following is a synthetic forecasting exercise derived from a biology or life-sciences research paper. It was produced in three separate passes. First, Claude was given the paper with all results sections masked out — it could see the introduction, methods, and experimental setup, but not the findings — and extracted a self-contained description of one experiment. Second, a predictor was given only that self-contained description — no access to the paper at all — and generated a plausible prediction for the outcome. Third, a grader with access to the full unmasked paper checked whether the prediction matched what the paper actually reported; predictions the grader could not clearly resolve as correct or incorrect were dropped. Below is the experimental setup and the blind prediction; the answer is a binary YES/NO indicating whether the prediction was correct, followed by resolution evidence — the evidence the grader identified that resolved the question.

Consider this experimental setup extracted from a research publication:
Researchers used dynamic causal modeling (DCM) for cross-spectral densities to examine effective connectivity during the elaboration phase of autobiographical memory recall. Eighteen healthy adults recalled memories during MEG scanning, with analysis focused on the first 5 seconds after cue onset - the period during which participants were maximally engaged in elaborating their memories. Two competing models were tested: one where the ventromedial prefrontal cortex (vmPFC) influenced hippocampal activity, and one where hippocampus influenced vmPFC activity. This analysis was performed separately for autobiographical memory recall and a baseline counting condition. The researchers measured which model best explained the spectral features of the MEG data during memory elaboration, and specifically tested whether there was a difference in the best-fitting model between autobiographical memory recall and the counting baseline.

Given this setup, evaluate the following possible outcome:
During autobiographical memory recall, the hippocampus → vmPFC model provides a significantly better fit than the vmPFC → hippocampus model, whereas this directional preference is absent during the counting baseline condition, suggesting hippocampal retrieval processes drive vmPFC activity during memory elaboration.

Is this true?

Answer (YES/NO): NO